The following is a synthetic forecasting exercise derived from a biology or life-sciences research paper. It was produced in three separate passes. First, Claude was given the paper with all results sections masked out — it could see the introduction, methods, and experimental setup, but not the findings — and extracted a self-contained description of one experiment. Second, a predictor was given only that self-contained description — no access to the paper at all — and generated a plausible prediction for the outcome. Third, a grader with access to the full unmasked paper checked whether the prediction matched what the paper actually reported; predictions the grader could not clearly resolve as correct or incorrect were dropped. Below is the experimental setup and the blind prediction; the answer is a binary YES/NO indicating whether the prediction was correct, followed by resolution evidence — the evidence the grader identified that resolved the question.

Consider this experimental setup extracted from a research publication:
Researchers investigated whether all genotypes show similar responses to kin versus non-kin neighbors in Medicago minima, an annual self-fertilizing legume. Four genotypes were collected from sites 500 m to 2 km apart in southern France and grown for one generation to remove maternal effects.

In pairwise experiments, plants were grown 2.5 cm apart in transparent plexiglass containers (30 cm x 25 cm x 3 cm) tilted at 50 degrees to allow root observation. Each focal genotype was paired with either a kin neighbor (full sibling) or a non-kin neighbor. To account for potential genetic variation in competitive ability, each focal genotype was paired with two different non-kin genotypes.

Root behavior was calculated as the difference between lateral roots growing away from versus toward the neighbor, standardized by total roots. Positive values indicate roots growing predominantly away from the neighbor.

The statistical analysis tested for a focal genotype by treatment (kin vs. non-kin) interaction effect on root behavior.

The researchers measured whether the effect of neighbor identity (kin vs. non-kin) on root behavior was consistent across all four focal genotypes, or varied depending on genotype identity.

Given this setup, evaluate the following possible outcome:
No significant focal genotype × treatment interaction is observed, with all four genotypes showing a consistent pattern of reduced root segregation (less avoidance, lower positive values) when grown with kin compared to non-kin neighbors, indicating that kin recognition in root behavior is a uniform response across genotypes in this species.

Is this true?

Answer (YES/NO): NO